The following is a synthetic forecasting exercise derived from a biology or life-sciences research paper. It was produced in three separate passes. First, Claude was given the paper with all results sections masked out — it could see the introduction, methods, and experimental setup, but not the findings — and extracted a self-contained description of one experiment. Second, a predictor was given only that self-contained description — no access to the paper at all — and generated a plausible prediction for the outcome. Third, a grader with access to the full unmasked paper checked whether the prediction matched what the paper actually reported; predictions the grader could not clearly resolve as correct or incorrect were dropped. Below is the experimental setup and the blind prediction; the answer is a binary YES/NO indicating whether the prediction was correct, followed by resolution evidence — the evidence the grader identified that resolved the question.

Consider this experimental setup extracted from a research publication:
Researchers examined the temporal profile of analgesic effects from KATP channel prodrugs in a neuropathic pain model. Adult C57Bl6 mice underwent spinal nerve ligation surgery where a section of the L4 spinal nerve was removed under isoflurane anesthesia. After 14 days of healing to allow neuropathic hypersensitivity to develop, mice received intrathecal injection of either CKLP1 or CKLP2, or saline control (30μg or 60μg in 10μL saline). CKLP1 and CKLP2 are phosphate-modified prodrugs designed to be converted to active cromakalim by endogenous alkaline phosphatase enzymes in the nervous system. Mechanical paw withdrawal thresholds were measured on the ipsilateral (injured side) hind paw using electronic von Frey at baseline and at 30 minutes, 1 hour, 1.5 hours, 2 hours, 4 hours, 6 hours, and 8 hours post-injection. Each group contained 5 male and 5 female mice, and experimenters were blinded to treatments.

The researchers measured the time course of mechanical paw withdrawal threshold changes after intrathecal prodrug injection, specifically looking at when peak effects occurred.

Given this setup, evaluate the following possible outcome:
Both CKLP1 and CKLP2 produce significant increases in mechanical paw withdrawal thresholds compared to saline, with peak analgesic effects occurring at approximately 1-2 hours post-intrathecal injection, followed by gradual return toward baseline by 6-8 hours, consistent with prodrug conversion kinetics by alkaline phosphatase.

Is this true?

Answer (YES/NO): NO